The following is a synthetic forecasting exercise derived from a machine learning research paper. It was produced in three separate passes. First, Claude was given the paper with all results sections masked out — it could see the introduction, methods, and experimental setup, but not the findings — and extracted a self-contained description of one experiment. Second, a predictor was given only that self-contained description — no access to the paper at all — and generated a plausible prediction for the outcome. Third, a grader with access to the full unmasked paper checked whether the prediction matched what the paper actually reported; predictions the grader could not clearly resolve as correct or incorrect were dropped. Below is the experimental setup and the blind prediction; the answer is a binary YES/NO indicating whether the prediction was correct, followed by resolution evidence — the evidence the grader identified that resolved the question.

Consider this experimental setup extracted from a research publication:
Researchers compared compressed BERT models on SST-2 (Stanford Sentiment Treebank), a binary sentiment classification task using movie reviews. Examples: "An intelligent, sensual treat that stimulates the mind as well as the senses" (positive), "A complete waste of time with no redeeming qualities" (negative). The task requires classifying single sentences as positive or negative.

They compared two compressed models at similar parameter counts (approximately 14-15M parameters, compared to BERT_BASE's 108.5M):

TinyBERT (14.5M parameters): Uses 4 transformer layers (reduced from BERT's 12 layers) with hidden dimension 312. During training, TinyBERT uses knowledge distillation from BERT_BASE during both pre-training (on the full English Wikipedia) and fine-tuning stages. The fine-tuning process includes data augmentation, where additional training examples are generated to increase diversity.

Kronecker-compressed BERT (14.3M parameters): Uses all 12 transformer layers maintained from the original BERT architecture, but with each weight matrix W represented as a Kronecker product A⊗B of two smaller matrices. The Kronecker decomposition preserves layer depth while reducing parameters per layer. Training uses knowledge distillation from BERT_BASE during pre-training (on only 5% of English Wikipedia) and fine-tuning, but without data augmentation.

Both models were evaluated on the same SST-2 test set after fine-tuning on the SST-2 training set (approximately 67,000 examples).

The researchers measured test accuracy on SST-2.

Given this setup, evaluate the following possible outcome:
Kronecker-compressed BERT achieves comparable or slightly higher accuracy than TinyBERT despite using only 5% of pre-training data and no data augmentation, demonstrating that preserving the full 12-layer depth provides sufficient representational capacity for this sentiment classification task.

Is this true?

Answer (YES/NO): NO